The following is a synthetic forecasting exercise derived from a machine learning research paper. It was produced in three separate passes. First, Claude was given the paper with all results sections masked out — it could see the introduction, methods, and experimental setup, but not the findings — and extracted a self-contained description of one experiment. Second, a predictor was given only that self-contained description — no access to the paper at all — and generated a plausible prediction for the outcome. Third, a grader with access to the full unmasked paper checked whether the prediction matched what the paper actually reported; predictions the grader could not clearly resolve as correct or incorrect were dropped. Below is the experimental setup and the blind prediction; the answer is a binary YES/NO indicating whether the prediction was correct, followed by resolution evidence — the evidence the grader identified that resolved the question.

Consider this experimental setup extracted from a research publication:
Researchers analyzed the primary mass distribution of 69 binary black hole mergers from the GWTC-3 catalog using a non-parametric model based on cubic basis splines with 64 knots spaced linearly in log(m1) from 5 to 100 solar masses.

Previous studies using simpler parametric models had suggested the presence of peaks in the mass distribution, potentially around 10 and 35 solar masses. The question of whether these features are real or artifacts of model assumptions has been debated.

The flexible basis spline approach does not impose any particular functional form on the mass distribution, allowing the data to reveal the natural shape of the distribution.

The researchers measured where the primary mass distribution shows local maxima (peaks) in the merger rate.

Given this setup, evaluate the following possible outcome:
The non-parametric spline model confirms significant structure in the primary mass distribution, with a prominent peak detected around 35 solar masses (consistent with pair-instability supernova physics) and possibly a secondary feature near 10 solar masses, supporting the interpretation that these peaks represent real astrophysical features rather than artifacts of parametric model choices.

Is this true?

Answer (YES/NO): NO